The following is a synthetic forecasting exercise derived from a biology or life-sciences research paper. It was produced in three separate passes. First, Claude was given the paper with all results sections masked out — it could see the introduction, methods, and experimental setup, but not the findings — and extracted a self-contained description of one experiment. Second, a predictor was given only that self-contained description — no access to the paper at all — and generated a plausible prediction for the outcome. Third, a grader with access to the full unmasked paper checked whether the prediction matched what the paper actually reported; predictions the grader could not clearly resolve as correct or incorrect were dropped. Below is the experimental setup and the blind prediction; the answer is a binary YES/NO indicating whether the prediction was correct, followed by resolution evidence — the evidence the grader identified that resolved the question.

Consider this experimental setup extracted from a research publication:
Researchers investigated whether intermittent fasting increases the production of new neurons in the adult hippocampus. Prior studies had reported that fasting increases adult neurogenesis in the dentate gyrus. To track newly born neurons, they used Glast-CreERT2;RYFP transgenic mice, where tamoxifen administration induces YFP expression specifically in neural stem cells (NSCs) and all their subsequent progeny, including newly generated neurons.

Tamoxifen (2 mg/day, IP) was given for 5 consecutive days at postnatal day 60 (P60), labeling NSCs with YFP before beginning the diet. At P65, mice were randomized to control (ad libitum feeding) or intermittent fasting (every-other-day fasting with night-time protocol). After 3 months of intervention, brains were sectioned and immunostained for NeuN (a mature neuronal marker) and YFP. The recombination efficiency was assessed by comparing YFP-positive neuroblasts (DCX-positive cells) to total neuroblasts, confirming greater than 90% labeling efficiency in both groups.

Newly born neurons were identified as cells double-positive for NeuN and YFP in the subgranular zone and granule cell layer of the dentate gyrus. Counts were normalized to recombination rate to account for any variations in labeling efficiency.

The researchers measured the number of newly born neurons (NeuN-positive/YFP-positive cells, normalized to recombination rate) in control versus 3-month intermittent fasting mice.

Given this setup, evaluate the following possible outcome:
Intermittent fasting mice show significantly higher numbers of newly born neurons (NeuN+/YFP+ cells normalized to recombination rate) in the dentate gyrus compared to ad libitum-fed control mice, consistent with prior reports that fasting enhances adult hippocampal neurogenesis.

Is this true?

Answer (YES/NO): NO